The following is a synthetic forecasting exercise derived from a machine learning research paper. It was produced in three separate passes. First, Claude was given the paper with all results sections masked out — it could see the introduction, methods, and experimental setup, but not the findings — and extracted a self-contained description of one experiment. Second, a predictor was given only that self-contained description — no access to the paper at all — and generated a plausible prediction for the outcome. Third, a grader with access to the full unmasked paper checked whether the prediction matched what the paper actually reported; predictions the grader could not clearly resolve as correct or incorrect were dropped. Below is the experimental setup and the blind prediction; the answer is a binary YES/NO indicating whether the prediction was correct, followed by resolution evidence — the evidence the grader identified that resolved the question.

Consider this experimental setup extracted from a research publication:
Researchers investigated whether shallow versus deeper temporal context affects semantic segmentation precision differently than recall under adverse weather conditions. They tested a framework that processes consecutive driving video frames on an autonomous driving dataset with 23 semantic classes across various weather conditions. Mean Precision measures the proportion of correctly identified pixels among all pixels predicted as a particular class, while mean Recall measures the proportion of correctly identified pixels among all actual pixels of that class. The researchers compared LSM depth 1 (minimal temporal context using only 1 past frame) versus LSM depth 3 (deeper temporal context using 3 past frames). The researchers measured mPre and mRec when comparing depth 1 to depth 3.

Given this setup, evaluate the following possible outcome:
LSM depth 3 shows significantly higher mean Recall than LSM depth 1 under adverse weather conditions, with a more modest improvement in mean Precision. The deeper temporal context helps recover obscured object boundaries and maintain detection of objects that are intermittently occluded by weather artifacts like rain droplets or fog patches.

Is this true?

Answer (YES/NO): NO